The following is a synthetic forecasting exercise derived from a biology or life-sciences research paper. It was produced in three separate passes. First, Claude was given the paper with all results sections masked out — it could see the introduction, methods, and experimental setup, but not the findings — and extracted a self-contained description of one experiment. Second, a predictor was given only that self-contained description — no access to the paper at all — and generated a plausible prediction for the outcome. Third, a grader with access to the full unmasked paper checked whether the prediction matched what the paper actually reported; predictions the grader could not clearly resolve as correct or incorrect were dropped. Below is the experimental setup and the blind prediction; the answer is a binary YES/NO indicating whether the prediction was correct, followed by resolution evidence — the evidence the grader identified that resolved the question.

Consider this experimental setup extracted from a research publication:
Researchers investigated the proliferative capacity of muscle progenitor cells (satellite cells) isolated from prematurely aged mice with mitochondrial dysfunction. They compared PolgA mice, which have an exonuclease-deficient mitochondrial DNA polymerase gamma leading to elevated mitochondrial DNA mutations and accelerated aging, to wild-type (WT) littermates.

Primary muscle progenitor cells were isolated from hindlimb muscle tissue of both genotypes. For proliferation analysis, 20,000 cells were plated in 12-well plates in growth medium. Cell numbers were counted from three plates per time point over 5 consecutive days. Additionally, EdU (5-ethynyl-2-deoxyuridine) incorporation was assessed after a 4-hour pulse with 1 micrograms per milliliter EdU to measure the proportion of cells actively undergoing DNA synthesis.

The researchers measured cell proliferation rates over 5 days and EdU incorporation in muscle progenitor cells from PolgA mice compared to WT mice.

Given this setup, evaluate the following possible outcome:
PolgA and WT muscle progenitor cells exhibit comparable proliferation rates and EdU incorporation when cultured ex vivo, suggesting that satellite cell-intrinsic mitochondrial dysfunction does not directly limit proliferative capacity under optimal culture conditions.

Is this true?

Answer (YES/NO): NO